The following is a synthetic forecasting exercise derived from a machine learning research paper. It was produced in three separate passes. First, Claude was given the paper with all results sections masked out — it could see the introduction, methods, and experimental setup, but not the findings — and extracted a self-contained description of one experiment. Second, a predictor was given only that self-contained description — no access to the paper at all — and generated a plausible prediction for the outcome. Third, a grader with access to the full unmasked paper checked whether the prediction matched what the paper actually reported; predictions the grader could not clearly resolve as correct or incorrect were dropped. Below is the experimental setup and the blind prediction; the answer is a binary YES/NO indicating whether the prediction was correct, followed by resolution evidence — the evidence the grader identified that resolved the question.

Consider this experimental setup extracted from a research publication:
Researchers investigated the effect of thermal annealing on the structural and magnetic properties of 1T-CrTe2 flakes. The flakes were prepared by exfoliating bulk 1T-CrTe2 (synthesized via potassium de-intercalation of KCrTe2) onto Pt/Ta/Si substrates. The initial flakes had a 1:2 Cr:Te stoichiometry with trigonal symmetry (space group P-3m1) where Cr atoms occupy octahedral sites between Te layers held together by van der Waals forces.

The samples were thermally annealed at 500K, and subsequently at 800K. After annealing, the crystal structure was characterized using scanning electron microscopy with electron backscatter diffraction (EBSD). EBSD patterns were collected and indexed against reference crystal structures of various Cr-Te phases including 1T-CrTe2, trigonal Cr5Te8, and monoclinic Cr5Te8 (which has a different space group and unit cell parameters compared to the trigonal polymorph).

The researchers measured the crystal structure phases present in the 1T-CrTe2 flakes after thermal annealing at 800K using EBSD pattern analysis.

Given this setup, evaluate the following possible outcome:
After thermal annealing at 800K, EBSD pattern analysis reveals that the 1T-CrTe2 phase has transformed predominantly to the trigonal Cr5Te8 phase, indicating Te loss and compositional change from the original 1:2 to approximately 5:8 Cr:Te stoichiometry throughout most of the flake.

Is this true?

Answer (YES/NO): NO